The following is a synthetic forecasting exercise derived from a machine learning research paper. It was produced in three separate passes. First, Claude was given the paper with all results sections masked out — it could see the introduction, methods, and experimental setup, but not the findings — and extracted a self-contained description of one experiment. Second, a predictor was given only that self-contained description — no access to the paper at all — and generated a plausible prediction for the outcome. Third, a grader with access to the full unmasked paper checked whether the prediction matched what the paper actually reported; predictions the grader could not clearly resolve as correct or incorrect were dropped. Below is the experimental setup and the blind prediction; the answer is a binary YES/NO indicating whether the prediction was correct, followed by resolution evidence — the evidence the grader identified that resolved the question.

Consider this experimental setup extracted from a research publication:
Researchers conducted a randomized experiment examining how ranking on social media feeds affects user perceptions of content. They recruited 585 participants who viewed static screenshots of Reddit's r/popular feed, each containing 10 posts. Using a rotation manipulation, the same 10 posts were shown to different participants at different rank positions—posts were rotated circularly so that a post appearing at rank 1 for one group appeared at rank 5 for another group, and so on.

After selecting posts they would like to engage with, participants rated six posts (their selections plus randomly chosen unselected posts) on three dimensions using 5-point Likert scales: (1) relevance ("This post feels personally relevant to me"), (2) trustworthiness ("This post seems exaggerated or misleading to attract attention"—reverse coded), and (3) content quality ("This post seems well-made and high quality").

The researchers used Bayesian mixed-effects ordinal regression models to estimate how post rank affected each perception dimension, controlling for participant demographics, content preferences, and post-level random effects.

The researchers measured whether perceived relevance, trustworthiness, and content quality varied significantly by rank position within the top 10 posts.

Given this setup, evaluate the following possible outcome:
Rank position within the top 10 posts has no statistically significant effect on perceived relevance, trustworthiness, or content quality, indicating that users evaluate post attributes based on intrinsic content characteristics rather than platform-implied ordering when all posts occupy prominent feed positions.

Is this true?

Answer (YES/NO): YES